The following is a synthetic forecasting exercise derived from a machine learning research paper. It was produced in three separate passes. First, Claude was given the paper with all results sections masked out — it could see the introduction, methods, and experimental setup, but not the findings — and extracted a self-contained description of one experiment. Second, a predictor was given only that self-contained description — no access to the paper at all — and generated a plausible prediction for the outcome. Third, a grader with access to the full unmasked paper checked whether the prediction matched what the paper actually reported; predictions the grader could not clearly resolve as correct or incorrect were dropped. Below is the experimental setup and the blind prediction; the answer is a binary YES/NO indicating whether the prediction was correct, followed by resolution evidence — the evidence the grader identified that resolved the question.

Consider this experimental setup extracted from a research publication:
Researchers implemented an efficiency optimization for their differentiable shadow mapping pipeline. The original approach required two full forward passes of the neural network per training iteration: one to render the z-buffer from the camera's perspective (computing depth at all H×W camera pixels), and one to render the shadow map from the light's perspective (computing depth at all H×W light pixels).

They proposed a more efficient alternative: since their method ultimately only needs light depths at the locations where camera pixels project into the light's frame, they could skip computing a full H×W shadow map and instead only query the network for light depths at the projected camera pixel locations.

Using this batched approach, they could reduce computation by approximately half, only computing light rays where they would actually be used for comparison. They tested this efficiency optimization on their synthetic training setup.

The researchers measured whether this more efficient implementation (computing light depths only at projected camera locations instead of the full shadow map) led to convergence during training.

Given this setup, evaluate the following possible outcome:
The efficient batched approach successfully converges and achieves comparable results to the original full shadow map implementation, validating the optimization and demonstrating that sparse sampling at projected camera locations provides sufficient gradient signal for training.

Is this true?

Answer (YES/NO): NO